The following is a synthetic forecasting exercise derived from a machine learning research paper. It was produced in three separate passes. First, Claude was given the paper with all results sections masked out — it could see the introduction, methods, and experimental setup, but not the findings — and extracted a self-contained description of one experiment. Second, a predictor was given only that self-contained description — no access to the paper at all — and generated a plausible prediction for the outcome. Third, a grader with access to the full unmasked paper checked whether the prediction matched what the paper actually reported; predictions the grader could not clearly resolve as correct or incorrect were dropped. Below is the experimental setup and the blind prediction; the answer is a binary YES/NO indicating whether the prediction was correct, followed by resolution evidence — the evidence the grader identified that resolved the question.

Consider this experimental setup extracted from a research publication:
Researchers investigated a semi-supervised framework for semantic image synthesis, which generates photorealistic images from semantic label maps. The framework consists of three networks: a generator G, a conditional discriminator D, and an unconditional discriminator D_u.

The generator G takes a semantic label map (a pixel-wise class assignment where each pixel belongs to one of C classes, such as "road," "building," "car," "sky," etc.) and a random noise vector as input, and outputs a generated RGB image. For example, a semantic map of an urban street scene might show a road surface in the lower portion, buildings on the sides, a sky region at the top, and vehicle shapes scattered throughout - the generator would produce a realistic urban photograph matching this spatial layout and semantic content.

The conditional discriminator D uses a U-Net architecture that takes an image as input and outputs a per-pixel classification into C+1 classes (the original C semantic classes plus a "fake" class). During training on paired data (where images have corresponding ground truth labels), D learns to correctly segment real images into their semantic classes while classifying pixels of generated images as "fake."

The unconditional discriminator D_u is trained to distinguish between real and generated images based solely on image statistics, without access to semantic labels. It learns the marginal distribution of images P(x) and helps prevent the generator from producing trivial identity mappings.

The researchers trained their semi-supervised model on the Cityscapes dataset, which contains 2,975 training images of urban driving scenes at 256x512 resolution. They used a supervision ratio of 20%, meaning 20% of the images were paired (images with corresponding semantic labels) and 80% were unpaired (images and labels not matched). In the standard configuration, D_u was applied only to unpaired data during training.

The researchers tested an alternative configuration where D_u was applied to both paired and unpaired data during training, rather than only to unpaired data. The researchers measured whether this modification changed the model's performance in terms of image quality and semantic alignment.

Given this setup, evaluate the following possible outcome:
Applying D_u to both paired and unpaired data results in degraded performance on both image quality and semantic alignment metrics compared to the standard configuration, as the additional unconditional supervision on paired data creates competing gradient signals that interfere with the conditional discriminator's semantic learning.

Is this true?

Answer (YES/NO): NO